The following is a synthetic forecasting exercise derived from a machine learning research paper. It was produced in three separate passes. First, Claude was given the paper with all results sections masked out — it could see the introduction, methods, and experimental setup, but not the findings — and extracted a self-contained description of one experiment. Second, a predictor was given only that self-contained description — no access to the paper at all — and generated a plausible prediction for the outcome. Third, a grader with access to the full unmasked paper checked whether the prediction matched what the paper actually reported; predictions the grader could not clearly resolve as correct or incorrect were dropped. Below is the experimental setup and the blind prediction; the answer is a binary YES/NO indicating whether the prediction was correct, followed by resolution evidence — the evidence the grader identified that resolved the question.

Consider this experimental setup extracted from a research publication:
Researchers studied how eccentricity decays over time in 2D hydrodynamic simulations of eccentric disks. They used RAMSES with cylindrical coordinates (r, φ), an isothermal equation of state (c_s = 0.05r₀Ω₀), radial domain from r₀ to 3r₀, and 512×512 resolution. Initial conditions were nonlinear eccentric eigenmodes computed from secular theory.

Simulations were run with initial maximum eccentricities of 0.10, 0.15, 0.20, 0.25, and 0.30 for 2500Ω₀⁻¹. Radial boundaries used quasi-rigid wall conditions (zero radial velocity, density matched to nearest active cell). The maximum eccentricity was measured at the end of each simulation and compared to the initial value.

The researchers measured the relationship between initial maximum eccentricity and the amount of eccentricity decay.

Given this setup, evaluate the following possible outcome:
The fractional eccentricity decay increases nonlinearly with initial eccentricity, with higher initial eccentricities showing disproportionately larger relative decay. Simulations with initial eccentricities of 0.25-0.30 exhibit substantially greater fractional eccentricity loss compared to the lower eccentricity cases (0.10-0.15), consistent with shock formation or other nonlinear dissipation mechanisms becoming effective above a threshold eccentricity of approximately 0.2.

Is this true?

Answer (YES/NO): NO